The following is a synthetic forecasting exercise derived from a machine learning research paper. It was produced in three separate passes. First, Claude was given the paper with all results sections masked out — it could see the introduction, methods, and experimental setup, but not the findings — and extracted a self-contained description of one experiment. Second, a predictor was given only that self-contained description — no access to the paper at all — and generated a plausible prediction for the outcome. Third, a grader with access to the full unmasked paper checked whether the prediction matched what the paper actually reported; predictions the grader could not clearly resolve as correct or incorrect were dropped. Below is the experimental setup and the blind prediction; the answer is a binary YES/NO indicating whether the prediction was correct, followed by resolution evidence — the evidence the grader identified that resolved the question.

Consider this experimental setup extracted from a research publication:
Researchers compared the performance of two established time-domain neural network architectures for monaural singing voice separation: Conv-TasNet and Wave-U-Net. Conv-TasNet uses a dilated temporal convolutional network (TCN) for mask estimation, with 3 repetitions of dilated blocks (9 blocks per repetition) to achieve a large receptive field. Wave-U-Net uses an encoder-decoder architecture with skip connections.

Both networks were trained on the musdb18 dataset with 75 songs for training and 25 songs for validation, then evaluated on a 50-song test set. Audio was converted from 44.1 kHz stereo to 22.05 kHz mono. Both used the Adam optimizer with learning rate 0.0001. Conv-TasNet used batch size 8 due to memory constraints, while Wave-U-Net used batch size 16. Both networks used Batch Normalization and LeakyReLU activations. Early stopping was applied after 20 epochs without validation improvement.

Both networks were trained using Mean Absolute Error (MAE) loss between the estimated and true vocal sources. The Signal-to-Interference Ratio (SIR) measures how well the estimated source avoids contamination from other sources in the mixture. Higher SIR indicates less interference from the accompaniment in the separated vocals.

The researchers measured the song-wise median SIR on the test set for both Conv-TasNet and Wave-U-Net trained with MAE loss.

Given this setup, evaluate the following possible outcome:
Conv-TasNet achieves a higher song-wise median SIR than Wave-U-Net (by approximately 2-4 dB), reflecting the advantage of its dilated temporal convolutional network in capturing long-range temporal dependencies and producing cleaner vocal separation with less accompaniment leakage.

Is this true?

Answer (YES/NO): NO